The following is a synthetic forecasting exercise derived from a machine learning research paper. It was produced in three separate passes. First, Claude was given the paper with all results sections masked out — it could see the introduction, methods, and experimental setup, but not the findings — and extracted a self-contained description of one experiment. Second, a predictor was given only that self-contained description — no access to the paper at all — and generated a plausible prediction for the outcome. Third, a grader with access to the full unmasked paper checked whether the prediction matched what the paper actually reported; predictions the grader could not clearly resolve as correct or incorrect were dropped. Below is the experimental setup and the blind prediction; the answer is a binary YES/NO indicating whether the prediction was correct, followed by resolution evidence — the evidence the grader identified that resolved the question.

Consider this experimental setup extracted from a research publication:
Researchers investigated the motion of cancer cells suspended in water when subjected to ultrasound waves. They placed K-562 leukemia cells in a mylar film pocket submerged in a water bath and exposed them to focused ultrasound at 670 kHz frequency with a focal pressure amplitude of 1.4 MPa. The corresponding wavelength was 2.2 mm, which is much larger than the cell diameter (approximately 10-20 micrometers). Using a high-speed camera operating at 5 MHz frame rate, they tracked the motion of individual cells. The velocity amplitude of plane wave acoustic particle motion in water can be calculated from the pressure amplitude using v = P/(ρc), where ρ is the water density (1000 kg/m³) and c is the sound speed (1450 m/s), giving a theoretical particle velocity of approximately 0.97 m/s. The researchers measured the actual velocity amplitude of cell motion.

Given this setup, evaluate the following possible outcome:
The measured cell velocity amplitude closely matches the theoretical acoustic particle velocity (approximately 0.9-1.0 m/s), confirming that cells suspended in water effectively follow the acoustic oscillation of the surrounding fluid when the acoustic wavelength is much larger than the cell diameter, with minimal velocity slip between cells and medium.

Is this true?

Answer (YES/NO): YES